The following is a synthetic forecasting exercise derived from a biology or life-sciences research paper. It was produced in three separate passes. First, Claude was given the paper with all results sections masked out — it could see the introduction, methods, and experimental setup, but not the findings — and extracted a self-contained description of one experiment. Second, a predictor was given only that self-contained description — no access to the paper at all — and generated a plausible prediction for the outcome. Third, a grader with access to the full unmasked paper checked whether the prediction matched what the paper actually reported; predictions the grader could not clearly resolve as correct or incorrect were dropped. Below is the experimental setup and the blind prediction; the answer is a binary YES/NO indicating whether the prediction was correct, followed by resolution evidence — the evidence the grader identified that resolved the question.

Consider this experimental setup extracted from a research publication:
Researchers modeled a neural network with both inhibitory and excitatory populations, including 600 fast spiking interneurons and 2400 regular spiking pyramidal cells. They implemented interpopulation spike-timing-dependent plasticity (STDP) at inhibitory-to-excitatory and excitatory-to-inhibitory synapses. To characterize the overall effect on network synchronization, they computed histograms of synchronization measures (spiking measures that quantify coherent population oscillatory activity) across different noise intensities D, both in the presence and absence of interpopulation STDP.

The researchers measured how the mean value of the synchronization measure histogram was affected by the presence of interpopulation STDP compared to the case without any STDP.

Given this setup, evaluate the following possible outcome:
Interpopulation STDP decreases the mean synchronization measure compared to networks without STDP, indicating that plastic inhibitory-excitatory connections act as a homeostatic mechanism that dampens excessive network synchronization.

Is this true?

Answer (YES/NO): YES